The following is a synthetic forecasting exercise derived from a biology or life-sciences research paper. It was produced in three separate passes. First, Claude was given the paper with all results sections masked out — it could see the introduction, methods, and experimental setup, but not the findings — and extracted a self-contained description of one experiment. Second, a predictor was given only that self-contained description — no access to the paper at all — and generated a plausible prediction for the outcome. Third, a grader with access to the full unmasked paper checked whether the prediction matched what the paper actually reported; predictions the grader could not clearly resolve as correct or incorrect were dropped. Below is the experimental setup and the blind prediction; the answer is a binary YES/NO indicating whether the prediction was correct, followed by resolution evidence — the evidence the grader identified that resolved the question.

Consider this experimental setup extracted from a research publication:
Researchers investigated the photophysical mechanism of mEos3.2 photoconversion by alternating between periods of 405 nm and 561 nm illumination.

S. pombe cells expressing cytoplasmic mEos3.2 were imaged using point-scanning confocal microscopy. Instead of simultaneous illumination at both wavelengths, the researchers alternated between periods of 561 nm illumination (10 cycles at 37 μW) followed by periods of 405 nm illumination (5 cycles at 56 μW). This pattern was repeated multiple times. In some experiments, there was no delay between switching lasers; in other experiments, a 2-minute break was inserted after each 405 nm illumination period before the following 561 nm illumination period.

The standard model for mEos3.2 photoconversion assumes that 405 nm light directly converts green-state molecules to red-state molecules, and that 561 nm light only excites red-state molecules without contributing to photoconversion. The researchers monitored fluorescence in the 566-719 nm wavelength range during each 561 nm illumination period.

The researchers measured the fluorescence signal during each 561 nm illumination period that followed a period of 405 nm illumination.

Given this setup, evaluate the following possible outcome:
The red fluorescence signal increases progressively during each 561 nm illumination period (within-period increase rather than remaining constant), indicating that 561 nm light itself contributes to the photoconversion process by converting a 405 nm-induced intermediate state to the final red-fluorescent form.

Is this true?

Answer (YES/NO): YES